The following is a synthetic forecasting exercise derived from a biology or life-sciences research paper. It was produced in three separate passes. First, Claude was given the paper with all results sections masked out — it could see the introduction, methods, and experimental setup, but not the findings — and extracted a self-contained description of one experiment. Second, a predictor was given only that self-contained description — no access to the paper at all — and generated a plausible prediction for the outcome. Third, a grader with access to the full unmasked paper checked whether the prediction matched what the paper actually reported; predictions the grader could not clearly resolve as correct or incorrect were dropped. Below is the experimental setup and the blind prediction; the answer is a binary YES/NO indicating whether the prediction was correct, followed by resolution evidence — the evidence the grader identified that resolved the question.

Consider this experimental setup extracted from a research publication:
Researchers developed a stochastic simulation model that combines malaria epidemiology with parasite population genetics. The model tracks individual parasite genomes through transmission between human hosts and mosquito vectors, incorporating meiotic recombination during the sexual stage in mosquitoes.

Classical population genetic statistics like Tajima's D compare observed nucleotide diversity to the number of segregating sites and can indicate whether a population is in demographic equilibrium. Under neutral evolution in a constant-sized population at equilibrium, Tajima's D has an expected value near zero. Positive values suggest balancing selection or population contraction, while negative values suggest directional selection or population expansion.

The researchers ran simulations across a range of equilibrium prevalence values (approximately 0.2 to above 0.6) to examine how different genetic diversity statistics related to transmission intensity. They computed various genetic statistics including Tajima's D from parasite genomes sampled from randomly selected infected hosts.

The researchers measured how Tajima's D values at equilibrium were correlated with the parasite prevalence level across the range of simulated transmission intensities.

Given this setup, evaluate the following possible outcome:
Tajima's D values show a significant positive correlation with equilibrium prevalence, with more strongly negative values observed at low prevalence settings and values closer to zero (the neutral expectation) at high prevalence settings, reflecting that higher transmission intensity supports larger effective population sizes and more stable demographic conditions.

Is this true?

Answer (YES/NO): NO